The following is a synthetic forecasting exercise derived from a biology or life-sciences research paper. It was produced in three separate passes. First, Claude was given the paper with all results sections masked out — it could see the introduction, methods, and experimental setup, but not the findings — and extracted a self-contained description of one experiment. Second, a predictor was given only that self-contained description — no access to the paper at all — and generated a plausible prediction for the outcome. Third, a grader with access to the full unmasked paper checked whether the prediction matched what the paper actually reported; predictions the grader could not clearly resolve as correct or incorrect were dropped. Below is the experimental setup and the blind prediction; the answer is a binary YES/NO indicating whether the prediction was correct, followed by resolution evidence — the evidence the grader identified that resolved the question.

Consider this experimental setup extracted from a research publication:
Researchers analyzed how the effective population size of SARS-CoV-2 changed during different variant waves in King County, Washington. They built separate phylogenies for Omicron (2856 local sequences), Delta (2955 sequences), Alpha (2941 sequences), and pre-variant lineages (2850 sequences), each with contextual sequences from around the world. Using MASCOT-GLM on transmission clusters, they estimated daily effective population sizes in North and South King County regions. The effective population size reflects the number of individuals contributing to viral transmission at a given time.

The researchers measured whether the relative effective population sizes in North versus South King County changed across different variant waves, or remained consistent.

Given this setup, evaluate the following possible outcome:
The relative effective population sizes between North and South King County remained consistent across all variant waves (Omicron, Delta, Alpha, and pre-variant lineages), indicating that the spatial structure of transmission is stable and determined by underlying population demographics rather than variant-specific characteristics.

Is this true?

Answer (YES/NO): NO